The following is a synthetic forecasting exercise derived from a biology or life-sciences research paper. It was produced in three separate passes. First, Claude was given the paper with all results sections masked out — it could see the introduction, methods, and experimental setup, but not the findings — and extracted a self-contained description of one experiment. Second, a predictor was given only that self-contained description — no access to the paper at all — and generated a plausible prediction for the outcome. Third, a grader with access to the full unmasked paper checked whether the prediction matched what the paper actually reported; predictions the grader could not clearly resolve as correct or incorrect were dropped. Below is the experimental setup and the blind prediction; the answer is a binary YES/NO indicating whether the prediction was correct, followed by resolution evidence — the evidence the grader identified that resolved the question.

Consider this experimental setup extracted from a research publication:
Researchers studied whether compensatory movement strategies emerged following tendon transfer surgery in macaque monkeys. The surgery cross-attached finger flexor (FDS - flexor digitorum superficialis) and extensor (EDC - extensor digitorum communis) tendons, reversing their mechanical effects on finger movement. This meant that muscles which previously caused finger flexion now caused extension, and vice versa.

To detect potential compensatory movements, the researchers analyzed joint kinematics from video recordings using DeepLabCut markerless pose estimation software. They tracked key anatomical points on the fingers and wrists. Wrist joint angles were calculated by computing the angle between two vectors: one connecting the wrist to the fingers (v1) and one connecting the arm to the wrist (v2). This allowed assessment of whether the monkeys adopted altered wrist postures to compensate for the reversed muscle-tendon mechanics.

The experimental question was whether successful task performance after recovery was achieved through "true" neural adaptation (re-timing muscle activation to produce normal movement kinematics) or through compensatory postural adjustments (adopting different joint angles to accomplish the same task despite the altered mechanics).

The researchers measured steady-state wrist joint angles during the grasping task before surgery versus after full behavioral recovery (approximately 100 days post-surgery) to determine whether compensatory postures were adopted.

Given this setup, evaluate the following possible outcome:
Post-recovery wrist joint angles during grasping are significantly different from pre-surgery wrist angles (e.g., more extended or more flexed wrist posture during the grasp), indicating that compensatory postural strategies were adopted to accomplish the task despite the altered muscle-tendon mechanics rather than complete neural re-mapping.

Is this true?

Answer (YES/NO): YES